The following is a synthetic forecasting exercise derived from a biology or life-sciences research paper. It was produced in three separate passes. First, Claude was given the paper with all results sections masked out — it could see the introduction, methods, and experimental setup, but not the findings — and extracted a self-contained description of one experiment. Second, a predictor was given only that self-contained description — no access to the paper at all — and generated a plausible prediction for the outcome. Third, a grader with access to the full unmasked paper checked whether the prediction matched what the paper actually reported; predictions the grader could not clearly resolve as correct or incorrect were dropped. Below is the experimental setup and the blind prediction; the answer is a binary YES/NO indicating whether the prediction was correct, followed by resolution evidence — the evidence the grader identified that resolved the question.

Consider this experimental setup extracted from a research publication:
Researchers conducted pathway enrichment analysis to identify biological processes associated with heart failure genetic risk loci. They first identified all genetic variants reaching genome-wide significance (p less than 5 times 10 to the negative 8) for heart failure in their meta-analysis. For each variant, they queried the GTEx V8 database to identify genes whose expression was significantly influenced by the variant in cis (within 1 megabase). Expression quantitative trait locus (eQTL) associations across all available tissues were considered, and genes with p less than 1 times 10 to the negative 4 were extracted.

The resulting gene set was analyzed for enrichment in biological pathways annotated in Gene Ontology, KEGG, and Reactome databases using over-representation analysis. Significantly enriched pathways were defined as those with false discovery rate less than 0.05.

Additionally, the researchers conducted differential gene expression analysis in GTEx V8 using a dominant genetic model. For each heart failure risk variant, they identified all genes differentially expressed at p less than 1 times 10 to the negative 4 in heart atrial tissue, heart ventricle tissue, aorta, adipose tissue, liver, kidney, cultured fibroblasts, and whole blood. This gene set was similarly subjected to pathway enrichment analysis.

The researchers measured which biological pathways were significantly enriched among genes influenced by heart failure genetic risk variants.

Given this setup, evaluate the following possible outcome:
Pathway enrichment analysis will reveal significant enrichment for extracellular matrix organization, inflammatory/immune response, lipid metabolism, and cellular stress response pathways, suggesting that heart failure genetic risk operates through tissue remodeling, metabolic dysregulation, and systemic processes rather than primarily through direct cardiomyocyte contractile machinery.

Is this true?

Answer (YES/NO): NO